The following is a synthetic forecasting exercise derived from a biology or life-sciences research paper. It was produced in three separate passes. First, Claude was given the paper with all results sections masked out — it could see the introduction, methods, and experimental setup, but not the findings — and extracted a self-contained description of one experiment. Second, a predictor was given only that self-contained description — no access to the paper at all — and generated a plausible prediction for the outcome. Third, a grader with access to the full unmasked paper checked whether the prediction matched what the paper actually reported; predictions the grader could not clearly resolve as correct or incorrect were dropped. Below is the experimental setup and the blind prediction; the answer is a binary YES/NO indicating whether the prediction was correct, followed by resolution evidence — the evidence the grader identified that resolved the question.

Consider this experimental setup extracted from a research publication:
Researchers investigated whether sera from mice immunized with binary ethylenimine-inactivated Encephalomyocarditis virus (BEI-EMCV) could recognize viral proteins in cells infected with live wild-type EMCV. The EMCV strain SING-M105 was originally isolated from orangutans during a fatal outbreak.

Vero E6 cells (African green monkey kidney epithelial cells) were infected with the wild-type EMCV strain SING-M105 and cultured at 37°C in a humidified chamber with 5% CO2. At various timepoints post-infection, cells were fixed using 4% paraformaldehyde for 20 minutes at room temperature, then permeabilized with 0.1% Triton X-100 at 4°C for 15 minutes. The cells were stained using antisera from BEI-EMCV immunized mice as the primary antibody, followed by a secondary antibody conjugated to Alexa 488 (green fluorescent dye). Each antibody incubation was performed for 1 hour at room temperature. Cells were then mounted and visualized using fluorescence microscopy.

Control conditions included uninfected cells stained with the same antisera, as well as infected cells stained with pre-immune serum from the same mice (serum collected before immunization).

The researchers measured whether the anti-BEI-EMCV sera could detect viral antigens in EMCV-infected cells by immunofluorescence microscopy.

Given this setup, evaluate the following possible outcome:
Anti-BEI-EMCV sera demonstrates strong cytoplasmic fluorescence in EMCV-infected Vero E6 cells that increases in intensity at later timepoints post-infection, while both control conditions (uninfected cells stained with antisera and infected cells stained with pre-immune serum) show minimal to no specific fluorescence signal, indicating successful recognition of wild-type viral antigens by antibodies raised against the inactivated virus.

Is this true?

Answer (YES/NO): NO